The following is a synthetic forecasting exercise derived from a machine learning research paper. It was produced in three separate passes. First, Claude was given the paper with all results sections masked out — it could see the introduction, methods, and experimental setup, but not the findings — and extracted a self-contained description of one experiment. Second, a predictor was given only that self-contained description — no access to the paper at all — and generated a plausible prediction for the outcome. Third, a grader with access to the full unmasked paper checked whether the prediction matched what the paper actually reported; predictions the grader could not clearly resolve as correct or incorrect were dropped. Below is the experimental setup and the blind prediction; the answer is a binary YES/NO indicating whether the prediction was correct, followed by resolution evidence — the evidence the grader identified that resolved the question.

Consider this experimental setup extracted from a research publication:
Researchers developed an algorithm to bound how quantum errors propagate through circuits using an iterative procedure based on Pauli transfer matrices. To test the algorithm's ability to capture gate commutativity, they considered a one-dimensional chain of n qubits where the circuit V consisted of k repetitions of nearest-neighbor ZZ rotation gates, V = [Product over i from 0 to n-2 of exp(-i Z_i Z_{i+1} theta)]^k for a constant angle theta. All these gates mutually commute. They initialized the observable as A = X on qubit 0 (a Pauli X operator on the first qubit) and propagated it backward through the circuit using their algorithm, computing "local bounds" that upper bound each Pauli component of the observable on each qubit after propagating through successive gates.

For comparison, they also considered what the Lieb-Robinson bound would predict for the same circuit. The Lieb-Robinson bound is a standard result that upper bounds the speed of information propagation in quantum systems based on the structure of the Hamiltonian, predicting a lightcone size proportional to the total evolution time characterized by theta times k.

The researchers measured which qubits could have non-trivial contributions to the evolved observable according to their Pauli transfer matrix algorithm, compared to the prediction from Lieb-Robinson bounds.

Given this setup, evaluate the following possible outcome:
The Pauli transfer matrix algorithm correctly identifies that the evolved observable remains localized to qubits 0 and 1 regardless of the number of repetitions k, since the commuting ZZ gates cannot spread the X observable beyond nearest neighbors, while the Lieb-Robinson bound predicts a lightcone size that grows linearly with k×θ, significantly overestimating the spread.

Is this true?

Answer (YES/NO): YES